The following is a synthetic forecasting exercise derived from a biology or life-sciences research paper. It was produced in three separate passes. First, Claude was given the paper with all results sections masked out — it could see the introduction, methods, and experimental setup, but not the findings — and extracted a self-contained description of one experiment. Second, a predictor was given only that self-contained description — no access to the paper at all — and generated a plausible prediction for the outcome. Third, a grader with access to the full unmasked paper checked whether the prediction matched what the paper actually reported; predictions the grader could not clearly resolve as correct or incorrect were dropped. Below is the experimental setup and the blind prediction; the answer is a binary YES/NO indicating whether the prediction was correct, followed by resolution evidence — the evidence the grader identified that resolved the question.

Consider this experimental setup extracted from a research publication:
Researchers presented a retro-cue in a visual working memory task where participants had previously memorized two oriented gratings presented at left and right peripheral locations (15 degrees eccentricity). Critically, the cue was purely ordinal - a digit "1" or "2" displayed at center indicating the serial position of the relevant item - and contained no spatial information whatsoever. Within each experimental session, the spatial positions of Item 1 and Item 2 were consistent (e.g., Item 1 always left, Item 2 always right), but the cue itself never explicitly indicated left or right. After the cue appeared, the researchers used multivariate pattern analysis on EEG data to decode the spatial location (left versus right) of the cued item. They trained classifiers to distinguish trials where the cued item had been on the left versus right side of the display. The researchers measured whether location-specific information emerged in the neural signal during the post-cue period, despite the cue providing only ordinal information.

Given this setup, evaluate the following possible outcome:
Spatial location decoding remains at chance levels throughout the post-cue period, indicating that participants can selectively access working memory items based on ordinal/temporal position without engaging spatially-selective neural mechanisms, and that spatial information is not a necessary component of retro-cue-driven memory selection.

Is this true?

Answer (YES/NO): NO